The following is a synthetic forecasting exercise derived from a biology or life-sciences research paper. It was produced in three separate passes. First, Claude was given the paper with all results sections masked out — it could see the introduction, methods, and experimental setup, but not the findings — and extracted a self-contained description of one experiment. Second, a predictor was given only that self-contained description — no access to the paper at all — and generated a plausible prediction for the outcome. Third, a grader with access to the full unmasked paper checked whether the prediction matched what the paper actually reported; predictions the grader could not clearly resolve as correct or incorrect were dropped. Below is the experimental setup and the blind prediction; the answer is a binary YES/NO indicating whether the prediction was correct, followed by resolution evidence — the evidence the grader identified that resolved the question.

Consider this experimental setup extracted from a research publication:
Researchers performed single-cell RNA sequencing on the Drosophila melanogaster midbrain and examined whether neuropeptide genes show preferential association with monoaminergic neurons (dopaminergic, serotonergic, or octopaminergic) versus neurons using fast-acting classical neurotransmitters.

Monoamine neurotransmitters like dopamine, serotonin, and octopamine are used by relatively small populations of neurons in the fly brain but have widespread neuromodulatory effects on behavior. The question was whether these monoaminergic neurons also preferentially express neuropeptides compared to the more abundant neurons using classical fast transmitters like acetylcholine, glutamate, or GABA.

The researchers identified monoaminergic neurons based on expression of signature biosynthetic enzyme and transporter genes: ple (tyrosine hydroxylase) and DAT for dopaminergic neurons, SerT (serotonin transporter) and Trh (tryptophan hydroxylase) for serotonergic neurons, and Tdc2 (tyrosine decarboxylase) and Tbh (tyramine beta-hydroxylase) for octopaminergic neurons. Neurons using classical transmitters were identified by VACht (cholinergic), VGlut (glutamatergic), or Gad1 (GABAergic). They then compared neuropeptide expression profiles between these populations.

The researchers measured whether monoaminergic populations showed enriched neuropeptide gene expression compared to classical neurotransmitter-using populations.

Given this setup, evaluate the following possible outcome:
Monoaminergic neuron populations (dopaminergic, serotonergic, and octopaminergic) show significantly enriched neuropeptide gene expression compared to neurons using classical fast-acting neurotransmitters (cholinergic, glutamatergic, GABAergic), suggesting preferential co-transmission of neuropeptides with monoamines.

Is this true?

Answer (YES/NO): YES